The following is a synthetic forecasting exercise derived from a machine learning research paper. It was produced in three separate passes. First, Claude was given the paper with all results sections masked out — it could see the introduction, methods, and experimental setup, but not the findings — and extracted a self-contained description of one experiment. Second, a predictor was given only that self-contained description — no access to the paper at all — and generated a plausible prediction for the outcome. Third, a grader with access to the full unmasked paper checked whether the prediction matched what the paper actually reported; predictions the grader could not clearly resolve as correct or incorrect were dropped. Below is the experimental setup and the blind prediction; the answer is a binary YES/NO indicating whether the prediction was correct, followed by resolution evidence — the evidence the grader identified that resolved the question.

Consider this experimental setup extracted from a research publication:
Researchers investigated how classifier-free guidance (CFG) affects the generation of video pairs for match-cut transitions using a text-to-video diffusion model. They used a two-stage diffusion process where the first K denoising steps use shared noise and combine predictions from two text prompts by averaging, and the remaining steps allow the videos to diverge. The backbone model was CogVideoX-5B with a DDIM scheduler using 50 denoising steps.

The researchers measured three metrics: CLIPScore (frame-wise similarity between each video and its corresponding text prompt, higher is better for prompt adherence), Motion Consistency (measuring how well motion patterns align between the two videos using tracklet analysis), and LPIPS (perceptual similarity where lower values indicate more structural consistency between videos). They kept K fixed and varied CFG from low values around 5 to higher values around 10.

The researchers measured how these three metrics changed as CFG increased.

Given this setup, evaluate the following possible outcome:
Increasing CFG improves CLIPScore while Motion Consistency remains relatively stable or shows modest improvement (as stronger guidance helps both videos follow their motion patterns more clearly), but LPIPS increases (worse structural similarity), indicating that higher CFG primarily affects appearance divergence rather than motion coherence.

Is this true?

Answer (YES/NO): NO